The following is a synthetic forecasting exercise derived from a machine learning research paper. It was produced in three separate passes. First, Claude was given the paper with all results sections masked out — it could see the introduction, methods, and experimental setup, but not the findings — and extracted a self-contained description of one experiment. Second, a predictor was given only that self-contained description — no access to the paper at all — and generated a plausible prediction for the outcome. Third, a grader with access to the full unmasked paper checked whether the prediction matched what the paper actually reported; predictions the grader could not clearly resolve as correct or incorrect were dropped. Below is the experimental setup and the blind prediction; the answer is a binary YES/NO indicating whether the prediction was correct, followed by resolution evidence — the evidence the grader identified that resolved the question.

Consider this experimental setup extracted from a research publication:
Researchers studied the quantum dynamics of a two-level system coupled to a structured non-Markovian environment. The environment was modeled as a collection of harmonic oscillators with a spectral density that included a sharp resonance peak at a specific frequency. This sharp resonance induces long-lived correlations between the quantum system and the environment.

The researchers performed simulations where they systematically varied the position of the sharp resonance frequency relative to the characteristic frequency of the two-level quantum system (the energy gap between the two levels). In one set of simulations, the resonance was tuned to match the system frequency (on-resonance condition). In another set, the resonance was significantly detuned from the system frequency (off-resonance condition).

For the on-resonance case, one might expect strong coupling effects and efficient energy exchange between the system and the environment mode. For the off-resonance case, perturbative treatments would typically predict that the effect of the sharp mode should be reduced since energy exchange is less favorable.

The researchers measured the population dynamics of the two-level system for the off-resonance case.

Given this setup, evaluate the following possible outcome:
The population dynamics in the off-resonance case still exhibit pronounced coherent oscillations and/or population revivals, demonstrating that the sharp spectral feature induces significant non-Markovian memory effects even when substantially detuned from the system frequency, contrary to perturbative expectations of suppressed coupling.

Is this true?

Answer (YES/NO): NO